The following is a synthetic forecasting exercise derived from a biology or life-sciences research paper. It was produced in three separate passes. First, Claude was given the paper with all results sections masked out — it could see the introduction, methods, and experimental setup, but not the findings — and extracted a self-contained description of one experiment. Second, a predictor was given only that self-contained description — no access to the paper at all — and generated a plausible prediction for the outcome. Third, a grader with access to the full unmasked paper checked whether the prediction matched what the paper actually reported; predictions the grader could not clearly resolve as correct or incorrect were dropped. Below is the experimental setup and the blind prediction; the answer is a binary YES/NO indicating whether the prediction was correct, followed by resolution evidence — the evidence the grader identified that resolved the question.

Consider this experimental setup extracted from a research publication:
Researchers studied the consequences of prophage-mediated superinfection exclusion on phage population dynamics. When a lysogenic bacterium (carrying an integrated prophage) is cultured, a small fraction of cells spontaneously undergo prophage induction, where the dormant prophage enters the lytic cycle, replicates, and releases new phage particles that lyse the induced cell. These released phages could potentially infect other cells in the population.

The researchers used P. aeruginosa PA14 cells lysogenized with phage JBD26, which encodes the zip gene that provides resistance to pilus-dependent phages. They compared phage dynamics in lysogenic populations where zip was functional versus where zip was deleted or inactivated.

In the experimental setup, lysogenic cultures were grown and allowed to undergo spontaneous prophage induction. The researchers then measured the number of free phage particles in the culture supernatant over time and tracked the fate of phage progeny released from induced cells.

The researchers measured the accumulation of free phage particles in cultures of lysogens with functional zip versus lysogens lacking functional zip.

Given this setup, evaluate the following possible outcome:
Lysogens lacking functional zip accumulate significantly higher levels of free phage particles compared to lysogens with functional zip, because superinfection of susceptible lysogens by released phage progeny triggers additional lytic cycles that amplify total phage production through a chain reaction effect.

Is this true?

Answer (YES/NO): NO